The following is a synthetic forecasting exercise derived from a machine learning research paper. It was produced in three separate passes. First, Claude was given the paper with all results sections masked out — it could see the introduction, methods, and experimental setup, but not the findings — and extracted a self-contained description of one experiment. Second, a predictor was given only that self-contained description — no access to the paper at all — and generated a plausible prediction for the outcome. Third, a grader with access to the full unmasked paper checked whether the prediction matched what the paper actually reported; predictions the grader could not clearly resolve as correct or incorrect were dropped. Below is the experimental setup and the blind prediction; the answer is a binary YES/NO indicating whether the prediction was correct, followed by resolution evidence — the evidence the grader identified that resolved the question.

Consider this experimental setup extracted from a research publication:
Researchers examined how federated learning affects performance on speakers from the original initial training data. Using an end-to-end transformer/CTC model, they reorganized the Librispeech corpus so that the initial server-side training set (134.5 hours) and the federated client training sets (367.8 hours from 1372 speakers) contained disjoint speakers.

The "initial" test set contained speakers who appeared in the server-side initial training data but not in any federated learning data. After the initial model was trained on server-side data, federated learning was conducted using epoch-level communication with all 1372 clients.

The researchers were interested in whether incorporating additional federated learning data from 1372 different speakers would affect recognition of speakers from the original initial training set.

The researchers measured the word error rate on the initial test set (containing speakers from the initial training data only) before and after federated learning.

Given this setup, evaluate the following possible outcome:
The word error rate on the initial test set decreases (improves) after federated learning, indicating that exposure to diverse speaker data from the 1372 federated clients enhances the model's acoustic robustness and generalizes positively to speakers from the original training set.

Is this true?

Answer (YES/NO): YES